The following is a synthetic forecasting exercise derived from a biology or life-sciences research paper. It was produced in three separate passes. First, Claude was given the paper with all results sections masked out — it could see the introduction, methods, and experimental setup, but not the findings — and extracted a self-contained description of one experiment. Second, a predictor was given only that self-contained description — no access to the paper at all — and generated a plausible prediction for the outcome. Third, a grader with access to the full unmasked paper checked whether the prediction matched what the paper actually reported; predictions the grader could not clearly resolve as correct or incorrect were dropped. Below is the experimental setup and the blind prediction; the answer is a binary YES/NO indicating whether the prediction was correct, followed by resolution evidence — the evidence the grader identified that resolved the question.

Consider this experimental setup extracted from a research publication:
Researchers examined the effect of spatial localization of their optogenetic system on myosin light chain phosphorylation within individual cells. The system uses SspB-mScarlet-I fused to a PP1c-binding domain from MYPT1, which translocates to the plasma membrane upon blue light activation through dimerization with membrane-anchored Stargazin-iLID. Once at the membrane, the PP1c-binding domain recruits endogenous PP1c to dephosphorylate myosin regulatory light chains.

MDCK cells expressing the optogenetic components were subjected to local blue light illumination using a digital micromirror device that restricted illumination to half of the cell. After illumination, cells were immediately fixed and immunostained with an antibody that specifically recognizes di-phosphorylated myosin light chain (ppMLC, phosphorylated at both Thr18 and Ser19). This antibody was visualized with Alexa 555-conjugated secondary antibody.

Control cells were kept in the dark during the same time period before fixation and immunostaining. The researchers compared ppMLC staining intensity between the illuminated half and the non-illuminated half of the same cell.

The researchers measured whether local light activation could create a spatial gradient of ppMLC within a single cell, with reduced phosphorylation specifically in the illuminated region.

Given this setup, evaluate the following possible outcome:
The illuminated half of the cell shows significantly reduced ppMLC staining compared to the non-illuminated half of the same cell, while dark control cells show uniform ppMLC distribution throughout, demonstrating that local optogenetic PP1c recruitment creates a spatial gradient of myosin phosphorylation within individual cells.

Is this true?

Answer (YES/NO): YES